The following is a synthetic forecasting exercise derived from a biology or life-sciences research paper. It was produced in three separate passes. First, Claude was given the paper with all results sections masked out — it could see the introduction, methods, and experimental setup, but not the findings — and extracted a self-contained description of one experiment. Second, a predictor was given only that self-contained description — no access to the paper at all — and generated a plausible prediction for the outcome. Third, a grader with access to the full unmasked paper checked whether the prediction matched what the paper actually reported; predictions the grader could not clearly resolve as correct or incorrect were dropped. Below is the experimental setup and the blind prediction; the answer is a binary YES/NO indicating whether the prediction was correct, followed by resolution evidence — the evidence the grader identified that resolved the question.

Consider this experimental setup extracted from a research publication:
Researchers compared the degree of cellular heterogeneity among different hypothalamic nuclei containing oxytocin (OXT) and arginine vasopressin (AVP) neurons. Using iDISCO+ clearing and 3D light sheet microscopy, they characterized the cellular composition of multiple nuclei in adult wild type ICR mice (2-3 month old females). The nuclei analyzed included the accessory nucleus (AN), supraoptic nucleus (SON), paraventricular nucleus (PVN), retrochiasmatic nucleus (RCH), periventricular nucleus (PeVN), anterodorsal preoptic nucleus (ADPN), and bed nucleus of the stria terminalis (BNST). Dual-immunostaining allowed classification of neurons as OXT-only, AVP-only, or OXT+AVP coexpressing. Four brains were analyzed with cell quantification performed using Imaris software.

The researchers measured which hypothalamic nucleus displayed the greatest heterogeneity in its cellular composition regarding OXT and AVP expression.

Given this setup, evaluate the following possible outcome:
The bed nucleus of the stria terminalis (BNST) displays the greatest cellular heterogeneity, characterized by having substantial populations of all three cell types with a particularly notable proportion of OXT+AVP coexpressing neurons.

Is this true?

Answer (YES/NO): NO